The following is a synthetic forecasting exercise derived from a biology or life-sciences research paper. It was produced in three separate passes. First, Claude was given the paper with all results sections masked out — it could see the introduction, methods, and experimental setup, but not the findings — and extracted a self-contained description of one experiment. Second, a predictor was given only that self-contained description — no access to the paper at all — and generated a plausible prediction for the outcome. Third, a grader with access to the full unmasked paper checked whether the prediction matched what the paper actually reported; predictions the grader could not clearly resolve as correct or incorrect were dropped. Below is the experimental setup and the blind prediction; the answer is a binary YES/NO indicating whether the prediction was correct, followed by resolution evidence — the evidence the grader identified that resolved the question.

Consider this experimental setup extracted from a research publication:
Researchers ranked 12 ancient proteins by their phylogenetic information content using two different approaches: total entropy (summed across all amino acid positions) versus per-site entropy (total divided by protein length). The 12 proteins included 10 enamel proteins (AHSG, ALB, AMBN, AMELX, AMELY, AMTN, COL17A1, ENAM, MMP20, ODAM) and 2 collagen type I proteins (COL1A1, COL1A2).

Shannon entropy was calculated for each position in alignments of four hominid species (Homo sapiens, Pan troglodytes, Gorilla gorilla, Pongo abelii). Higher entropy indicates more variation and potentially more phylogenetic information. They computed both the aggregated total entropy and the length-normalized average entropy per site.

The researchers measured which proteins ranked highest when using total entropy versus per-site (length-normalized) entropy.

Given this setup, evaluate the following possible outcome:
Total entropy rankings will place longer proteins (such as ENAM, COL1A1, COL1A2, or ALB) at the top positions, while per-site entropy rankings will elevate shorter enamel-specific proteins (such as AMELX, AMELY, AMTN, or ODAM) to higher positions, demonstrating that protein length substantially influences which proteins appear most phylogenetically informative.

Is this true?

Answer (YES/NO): NO